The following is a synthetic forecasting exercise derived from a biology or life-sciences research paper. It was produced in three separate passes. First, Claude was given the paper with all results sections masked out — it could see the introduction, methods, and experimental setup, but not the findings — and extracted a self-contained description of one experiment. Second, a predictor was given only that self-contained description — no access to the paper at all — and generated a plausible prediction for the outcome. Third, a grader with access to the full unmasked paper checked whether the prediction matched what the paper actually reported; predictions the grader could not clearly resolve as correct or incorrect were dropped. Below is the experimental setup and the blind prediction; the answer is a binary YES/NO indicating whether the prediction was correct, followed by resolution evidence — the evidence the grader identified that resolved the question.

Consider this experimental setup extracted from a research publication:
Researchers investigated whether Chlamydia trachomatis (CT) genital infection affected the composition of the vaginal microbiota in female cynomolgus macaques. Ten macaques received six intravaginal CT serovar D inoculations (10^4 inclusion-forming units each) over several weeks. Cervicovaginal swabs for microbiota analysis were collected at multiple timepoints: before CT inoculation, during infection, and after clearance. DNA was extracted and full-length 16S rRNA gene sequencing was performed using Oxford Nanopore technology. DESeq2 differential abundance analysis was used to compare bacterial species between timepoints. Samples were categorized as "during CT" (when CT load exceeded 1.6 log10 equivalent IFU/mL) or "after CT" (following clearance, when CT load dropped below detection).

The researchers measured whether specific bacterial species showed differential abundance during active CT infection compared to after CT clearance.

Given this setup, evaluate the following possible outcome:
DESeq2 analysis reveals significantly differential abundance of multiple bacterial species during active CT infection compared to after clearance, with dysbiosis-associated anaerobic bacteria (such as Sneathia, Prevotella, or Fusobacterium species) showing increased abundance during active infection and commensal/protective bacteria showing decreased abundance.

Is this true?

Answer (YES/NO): NO